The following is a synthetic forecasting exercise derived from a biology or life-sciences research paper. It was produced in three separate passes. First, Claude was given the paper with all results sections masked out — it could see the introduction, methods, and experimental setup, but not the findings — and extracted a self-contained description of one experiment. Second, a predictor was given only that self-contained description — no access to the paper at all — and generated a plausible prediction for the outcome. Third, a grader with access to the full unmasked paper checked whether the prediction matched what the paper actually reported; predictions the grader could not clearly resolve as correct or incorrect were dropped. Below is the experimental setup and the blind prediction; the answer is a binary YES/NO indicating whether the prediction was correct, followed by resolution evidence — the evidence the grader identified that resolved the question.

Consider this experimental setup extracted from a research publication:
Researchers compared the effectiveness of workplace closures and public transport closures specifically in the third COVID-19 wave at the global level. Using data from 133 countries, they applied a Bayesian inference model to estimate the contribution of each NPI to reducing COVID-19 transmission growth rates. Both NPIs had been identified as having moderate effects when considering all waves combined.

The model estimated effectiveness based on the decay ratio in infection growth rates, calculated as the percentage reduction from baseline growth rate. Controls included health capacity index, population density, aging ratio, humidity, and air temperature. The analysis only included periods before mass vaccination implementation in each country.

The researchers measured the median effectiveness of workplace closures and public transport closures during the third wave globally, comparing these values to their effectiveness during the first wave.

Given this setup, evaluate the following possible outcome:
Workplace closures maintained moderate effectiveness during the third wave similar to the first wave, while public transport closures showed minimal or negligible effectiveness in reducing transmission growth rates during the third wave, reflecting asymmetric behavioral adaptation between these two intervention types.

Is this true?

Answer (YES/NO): NO